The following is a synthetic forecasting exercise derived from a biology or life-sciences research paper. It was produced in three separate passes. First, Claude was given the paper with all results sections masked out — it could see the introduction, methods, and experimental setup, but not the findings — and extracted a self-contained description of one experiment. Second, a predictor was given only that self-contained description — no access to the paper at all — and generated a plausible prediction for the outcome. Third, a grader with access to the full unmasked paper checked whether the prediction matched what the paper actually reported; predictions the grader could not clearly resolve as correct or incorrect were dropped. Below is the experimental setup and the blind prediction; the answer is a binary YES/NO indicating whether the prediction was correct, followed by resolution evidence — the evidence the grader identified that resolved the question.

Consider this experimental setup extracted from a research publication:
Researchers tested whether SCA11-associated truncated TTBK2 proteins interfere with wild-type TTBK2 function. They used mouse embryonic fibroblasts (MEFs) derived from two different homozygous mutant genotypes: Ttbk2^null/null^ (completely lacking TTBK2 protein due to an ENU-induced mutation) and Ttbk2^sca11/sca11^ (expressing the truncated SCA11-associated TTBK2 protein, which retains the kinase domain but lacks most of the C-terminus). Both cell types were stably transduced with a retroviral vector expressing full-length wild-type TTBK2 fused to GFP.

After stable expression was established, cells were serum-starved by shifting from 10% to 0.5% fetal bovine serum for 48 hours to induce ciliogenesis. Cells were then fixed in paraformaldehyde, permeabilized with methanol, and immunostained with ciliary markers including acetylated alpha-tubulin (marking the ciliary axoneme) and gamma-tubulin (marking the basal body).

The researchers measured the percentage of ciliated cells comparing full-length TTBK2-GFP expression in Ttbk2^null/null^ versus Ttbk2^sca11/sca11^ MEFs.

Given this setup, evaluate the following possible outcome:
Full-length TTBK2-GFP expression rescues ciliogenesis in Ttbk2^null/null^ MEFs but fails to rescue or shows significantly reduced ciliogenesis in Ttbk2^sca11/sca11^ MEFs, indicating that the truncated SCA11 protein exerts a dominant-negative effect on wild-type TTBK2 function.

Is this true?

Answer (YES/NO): YES